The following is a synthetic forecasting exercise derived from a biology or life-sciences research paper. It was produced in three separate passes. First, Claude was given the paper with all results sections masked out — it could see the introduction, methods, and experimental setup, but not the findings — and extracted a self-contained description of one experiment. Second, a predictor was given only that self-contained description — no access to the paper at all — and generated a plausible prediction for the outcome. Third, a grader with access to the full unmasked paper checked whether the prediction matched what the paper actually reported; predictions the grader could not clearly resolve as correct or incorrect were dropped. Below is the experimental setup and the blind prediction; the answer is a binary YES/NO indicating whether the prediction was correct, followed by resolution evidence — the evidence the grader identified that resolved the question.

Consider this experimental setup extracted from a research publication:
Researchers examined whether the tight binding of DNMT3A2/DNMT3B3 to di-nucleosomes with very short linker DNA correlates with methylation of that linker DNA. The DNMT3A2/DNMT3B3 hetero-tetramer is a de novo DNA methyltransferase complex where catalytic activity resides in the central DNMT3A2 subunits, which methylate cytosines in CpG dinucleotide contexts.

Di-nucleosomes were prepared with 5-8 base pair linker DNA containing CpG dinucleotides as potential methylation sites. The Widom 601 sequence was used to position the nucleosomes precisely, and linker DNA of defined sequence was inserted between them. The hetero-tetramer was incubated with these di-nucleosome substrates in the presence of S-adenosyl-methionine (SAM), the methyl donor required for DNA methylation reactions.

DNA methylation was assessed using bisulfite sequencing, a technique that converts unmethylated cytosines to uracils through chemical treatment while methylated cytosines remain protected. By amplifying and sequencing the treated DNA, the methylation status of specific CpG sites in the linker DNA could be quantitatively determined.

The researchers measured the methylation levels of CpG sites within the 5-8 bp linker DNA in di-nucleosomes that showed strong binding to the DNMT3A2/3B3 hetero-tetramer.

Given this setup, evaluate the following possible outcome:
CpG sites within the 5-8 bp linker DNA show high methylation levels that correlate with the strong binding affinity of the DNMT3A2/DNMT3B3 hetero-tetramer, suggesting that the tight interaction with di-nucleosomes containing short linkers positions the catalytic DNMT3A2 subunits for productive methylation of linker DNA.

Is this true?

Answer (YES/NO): NO